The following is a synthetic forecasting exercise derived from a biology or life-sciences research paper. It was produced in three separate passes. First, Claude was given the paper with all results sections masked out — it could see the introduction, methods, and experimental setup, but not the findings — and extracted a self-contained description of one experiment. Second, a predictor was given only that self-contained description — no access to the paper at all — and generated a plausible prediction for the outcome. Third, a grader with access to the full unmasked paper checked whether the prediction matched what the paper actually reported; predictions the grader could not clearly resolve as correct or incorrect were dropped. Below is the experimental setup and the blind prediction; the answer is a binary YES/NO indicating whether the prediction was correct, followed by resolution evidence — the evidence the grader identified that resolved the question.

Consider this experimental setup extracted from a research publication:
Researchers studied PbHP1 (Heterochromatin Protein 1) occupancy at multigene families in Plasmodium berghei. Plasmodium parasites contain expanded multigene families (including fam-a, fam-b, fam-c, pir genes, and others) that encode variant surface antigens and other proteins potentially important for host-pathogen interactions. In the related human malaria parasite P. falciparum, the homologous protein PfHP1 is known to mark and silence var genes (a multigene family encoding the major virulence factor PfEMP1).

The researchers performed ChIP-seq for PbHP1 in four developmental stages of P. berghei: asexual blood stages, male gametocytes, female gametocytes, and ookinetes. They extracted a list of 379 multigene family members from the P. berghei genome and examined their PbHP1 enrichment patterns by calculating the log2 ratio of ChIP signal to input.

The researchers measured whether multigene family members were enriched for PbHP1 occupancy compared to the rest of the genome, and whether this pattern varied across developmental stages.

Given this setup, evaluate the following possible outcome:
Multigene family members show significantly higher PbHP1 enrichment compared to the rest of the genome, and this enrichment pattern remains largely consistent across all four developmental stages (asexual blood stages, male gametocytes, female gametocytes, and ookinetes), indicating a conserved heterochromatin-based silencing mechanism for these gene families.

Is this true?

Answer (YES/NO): YES